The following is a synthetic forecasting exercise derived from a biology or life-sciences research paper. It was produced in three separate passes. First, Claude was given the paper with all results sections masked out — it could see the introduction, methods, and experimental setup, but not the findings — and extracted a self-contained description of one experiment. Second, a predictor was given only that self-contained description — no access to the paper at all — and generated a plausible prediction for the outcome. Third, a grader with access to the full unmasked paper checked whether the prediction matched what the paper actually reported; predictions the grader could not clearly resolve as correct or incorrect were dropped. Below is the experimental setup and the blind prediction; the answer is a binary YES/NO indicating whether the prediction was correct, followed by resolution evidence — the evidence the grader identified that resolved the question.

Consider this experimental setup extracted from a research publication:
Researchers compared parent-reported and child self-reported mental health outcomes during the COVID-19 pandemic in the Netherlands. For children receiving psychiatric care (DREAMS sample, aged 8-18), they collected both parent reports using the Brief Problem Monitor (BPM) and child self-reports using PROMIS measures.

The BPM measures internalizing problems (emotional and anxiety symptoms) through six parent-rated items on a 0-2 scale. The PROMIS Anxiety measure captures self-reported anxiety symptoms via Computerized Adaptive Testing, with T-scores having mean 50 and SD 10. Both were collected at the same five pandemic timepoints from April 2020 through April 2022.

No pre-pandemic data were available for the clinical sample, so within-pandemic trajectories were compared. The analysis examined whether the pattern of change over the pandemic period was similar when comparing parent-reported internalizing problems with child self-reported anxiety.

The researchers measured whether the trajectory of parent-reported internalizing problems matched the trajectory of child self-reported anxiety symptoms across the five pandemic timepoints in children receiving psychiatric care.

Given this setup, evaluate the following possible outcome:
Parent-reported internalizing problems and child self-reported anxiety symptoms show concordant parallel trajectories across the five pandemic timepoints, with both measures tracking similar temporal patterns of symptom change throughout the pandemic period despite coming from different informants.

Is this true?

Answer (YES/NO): NO